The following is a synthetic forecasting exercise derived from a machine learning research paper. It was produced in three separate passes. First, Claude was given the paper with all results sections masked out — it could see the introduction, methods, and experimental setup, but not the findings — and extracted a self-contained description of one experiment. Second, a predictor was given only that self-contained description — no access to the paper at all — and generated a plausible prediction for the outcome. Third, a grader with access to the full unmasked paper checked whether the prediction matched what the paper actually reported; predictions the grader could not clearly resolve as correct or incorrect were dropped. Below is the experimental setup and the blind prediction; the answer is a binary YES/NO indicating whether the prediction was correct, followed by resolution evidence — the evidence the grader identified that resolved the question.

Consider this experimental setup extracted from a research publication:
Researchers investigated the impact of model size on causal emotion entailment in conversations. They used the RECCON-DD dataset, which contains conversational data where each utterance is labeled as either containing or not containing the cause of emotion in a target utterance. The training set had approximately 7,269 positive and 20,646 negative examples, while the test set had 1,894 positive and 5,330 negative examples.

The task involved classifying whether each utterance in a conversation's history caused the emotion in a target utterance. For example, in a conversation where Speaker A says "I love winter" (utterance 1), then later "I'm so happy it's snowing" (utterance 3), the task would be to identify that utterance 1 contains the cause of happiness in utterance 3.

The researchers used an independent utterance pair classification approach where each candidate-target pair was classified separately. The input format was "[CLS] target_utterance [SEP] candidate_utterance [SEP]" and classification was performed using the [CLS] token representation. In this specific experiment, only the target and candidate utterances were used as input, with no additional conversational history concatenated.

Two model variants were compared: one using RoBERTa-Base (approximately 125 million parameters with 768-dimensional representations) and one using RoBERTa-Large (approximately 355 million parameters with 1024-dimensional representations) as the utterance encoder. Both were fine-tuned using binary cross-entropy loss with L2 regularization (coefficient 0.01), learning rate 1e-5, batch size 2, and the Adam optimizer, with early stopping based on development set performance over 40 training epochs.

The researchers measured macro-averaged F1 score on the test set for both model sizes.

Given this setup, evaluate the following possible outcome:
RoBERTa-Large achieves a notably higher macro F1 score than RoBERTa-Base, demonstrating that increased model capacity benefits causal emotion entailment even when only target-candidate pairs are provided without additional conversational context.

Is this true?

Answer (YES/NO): NO